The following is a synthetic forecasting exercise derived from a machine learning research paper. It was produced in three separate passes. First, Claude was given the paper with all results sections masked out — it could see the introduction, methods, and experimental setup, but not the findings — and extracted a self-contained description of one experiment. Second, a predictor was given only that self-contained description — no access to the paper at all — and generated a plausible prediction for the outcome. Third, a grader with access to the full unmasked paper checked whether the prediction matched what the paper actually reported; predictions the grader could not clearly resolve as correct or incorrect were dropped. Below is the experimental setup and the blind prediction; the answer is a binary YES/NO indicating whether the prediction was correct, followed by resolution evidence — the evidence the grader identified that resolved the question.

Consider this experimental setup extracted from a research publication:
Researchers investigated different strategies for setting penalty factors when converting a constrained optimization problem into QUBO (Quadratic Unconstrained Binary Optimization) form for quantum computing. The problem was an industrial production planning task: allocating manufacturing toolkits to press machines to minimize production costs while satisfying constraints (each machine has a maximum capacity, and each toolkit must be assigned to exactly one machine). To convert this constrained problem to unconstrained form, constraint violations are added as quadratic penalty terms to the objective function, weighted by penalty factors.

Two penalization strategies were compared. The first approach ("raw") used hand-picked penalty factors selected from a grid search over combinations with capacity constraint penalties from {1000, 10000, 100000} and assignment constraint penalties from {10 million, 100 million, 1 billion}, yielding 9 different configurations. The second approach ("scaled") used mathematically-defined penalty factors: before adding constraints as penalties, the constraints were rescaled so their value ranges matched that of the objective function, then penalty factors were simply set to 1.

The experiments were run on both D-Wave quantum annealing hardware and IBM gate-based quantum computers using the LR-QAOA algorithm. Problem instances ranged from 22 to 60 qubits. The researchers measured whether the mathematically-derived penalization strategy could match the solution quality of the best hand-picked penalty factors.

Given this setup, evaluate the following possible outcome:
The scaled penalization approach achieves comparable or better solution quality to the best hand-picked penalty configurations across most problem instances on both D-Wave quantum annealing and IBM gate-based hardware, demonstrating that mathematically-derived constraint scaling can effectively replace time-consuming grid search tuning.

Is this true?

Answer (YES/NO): YES